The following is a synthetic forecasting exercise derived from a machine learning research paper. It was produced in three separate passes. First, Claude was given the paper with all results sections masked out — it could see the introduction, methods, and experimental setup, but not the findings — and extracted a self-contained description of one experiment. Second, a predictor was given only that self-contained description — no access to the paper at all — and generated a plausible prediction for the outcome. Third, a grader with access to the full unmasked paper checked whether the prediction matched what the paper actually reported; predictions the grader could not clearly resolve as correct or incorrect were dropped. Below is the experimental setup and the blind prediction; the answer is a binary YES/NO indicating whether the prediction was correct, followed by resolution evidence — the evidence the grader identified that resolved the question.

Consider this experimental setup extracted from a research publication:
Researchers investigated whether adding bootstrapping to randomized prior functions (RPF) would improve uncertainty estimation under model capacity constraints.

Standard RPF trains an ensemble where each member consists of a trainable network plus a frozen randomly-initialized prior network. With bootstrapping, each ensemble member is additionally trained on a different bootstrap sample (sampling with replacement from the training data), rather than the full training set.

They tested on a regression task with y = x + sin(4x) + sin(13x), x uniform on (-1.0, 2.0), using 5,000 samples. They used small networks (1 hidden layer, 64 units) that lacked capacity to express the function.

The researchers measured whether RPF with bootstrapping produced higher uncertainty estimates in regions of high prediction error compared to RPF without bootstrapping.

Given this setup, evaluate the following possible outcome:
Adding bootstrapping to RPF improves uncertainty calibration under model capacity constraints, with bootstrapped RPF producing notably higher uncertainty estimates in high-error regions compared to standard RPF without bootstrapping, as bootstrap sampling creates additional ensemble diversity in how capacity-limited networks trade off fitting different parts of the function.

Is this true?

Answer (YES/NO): NO